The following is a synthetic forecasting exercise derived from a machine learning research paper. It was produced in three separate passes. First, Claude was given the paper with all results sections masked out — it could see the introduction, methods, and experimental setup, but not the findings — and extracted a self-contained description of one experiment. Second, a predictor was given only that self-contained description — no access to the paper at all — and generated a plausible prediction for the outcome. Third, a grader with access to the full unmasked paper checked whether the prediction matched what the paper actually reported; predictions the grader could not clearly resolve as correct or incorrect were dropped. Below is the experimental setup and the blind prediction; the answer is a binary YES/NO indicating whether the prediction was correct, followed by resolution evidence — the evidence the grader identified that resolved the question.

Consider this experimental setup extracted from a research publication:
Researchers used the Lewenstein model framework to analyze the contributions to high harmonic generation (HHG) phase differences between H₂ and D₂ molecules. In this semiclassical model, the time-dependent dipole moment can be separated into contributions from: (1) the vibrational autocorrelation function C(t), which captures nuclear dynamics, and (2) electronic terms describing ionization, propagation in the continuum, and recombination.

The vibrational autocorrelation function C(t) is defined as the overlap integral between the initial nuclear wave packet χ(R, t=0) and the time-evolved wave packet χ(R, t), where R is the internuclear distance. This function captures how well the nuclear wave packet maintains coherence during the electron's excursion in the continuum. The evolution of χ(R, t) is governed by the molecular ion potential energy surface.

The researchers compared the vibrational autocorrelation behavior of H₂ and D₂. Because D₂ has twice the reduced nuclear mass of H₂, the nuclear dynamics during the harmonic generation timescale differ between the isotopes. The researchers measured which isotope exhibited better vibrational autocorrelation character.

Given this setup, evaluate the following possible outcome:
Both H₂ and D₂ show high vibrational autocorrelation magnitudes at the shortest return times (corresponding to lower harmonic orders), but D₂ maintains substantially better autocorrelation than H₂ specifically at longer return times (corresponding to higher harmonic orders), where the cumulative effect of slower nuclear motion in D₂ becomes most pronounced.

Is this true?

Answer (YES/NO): NO